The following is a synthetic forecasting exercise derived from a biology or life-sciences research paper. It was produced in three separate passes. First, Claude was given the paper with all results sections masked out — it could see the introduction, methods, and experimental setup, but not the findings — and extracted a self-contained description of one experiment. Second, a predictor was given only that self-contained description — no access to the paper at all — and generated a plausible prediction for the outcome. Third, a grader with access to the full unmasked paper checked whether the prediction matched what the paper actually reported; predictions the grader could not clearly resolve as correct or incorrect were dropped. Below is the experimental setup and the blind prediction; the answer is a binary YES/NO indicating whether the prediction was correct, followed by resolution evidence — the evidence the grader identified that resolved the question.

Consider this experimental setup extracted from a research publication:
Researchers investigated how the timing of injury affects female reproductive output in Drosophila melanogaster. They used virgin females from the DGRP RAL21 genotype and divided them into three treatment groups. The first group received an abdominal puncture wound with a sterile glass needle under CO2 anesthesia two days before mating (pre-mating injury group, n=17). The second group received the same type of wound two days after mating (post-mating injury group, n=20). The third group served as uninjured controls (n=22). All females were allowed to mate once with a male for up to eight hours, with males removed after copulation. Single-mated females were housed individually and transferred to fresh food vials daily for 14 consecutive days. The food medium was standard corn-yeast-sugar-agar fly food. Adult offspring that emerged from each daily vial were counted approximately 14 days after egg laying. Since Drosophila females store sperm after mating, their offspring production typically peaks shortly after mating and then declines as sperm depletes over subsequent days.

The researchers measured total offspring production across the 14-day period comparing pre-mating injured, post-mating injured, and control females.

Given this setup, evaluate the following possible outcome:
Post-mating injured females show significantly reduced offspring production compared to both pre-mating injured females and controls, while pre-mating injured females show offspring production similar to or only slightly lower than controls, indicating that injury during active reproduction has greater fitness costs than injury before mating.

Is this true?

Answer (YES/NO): NO